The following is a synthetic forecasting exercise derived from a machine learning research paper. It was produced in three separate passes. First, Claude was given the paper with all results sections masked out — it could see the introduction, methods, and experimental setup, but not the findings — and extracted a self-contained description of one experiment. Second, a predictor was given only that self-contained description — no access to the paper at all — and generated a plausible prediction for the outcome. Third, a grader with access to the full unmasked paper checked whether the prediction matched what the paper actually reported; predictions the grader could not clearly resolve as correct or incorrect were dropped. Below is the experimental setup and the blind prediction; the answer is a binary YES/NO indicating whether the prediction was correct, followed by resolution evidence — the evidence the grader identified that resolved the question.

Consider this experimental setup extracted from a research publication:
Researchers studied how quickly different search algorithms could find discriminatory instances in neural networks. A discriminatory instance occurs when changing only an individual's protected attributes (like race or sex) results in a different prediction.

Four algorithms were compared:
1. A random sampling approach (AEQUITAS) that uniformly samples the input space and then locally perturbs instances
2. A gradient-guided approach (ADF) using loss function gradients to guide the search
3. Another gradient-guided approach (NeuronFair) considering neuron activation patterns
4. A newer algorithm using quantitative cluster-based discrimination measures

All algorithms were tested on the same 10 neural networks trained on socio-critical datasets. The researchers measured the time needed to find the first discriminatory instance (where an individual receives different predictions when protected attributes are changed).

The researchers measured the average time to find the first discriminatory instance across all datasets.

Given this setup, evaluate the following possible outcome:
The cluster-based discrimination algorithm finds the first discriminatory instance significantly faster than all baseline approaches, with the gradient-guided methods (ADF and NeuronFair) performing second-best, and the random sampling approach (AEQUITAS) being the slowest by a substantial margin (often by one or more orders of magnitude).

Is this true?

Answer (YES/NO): NO